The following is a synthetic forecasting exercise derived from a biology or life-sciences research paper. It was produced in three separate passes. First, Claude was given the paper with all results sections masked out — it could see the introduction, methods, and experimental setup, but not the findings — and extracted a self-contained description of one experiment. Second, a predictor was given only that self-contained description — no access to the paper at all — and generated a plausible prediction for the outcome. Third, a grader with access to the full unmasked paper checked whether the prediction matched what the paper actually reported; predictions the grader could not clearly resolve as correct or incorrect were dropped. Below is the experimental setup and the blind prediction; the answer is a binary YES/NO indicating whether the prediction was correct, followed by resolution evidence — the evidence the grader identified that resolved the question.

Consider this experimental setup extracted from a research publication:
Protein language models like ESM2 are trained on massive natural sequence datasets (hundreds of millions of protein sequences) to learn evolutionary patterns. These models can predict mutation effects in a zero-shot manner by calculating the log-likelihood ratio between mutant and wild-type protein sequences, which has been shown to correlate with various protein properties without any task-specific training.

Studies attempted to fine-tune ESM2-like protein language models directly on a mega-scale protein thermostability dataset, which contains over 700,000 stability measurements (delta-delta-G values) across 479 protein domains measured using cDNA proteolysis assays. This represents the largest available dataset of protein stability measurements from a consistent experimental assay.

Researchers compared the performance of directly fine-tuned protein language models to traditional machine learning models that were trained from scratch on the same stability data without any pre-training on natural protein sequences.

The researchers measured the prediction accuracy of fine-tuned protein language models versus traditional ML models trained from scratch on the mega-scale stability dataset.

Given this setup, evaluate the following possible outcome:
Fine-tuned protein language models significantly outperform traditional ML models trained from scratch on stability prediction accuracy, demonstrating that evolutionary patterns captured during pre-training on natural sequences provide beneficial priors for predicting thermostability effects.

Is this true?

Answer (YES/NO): NO